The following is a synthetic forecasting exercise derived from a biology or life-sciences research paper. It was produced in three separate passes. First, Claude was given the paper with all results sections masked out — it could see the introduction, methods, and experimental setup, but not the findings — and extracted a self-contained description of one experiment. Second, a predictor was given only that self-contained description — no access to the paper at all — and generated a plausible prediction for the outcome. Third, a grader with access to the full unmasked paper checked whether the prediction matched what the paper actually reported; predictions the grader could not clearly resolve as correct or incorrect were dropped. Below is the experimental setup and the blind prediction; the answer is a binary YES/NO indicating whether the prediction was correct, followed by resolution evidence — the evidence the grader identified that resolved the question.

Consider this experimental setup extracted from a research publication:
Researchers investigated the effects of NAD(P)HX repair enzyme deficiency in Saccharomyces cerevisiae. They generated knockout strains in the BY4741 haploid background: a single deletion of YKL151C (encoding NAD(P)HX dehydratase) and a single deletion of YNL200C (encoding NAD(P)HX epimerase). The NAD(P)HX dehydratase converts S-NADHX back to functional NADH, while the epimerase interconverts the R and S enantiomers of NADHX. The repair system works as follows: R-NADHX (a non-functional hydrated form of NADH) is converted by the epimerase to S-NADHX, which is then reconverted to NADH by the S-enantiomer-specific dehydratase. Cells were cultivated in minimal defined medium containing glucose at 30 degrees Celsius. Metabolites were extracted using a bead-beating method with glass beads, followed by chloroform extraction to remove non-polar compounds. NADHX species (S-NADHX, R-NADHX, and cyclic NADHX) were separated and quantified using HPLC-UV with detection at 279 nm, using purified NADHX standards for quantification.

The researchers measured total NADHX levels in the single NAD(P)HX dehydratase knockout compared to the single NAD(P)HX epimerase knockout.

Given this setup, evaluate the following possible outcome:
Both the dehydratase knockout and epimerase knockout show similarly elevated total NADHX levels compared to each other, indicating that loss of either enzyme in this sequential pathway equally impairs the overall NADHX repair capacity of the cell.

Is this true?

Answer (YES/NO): NO